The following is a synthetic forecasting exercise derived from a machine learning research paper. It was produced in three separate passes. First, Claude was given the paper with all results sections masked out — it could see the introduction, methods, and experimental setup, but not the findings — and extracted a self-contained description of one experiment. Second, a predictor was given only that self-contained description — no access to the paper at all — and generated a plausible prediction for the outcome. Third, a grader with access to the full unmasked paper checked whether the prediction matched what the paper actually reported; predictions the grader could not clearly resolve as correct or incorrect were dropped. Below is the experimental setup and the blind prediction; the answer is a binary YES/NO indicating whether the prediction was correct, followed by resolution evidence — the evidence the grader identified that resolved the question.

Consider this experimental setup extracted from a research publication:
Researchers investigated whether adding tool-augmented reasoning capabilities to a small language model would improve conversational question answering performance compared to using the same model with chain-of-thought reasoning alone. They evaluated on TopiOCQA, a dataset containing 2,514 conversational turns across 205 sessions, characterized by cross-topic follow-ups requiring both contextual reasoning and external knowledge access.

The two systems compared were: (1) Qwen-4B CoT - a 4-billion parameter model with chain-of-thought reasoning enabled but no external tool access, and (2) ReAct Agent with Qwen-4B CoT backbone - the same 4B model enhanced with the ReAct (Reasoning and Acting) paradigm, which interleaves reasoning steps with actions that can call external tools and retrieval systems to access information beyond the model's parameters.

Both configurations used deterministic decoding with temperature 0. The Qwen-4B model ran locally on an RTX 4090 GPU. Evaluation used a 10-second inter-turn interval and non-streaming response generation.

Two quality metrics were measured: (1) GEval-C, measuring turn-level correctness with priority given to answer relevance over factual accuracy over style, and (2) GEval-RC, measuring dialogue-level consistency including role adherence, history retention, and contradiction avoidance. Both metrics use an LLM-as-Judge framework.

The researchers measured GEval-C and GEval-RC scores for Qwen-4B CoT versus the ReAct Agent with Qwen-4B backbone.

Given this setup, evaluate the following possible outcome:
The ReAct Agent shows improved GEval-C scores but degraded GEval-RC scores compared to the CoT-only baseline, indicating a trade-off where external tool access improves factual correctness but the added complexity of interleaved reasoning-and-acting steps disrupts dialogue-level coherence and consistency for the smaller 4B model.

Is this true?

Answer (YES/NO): NO